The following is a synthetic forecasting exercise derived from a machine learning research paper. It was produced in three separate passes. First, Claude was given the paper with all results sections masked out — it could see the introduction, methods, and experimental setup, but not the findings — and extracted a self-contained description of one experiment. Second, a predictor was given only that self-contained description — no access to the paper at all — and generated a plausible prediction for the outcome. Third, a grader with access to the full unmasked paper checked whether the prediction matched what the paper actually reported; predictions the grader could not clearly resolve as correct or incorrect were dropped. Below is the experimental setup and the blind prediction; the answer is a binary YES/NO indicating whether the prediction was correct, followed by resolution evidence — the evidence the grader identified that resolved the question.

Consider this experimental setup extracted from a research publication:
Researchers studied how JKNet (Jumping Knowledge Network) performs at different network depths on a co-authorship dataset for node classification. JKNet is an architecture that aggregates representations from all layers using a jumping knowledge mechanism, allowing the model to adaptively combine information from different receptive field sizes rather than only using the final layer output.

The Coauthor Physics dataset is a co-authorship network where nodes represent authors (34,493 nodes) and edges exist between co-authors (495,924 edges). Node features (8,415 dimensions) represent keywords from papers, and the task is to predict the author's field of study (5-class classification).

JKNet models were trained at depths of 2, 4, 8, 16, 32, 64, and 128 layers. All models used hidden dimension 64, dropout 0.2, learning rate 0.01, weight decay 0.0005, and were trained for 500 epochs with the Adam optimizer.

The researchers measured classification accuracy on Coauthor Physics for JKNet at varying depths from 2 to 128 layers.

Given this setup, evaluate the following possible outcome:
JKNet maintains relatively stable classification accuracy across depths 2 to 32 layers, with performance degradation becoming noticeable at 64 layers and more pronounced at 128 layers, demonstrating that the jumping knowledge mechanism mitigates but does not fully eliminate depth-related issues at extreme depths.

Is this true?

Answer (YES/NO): NO